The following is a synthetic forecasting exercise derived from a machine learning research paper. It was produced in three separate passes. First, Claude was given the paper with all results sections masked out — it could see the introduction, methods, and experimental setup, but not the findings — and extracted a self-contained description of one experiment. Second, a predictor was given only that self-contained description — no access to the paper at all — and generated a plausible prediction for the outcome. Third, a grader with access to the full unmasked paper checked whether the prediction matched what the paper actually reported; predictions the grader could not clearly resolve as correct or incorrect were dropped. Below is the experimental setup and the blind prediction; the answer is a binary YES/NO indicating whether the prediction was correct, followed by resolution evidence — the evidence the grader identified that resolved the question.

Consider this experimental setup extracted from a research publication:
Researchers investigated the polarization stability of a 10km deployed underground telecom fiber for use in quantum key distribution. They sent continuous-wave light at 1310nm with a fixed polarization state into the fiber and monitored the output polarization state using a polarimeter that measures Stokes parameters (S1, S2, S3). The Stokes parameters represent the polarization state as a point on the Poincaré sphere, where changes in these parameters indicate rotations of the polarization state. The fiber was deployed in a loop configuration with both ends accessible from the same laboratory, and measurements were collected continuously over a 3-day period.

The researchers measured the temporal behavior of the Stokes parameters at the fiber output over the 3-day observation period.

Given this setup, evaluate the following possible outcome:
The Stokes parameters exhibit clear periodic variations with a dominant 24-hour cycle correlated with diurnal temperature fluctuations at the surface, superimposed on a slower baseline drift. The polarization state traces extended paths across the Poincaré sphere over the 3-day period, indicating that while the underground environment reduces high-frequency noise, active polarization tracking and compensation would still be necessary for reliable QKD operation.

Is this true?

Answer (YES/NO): NO